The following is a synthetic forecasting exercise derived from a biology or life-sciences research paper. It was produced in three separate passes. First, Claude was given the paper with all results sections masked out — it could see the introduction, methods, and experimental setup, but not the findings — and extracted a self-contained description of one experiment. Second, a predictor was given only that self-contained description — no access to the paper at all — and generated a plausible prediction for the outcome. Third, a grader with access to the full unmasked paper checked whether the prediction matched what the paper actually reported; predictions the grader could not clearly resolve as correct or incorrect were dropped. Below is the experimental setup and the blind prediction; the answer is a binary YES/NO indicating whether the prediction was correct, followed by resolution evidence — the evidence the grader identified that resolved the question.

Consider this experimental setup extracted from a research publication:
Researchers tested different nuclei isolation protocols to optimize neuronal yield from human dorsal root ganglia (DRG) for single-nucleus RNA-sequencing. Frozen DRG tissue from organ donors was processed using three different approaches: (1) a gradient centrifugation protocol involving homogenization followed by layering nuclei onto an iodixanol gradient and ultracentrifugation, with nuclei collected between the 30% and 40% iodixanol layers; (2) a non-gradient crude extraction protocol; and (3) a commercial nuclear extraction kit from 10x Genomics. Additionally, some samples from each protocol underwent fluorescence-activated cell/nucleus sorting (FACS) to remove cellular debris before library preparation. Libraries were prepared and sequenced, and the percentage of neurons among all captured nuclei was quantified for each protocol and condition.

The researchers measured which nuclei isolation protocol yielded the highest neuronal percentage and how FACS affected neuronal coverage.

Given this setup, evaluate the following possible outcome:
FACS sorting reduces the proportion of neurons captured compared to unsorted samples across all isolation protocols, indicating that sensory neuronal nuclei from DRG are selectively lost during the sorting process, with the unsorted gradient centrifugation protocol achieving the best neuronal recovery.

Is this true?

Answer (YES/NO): YES